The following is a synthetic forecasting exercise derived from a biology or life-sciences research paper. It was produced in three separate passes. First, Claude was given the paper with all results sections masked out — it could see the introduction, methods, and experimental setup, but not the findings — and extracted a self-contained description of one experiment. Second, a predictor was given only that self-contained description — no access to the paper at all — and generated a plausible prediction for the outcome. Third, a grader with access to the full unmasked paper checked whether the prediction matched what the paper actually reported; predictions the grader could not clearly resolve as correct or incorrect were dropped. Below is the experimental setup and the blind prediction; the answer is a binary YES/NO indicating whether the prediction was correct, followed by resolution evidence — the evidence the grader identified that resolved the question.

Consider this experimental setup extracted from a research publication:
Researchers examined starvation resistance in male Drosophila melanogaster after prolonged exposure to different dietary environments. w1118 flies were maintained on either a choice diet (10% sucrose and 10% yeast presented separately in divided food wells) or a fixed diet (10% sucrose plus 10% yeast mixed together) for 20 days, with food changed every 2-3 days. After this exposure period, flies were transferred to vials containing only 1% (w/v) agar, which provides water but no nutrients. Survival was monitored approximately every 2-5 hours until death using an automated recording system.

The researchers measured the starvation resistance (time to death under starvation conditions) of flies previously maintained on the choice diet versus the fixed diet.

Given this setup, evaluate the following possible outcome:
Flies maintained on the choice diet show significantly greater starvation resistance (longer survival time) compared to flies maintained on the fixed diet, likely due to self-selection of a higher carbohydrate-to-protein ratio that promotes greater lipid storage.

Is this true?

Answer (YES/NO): NO